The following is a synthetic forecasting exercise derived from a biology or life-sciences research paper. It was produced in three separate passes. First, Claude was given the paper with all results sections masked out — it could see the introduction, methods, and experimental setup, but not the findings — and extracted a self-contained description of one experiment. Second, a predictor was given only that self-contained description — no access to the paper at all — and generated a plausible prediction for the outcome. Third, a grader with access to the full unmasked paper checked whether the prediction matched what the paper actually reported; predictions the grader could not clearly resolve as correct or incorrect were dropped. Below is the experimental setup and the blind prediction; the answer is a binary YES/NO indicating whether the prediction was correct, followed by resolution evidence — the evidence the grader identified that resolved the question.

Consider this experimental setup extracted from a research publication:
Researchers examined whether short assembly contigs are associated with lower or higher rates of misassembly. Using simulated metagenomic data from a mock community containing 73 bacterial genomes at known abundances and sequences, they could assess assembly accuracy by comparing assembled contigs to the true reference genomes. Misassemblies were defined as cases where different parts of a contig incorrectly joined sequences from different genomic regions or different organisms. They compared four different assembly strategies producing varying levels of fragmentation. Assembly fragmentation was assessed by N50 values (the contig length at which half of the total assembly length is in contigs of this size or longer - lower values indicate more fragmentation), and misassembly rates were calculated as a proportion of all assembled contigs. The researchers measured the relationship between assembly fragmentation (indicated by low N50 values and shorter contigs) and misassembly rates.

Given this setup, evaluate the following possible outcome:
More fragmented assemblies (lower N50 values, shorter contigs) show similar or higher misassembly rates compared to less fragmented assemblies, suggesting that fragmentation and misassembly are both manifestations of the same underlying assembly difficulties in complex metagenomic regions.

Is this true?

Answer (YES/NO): NO